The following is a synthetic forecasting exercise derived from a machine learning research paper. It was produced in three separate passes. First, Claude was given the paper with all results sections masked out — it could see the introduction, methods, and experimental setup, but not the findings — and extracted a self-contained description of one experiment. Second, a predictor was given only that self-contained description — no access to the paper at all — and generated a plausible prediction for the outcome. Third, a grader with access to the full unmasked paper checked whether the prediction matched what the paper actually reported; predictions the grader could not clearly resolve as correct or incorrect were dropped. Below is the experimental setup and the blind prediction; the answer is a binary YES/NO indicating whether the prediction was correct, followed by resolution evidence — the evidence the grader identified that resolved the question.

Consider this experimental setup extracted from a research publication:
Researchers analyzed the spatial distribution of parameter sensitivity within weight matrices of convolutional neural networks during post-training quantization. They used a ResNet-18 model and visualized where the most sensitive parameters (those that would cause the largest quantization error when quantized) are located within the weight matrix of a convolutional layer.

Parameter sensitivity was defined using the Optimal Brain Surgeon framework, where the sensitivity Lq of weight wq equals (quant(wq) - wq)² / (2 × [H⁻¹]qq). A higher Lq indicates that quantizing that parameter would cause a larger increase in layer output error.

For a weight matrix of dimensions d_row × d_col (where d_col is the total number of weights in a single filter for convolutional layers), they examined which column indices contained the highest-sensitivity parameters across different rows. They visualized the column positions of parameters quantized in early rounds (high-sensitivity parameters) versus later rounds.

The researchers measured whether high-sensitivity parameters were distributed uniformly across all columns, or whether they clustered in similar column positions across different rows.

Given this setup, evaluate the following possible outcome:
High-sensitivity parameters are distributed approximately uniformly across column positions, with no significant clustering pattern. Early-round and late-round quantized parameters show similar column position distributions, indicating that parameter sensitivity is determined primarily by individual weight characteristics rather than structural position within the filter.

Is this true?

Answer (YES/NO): NO